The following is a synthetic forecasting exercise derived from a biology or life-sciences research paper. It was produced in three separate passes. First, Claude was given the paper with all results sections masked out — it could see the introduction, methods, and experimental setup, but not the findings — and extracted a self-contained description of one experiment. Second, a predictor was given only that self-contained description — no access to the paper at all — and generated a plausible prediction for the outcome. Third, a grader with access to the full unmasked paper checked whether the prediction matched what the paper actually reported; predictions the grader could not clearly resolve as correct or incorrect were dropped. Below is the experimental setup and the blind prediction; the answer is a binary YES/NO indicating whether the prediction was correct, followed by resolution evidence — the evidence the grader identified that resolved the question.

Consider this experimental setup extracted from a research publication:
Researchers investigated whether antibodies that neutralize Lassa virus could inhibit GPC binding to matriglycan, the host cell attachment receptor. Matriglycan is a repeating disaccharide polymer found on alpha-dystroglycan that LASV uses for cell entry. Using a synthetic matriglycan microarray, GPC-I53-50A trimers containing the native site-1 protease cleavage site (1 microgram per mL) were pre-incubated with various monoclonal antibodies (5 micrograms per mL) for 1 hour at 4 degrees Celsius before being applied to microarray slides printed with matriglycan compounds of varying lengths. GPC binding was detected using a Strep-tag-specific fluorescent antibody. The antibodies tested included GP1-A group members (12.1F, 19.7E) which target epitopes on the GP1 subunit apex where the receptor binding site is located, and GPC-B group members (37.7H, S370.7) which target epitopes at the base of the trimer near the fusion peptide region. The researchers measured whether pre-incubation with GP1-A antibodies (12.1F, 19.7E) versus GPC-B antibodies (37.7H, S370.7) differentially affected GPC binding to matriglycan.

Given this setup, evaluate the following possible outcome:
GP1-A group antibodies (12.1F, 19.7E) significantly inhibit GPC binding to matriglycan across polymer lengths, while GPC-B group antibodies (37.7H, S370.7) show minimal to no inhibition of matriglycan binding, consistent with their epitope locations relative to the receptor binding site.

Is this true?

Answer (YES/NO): NO